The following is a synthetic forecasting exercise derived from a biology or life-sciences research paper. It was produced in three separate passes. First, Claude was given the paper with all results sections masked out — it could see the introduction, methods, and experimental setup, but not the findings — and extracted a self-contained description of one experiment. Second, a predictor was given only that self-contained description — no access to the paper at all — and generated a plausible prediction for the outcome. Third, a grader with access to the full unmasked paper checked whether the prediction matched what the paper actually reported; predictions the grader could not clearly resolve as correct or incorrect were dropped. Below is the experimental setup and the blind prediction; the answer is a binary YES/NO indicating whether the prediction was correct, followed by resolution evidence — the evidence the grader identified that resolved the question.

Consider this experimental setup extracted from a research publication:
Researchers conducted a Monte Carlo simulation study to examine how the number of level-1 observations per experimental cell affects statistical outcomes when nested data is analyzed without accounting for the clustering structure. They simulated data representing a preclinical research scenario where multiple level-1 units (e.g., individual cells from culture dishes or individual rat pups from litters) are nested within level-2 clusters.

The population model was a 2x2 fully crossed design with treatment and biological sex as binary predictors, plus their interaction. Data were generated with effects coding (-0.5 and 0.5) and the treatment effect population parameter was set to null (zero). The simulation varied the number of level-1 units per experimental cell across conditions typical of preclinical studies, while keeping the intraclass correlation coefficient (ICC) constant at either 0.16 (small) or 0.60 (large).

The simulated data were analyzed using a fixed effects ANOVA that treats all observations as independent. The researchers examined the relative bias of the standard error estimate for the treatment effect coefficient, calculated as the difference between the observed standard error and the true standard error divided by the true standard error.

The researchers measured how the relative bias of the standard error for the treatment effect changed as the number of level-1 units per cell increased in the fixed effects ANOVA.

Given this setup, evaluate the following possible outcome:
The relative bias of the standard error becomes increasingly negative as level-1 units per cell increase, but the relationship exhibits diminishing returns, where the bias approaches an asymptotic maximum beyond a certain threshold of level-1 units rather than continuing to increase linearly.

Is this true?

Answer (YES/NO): YES